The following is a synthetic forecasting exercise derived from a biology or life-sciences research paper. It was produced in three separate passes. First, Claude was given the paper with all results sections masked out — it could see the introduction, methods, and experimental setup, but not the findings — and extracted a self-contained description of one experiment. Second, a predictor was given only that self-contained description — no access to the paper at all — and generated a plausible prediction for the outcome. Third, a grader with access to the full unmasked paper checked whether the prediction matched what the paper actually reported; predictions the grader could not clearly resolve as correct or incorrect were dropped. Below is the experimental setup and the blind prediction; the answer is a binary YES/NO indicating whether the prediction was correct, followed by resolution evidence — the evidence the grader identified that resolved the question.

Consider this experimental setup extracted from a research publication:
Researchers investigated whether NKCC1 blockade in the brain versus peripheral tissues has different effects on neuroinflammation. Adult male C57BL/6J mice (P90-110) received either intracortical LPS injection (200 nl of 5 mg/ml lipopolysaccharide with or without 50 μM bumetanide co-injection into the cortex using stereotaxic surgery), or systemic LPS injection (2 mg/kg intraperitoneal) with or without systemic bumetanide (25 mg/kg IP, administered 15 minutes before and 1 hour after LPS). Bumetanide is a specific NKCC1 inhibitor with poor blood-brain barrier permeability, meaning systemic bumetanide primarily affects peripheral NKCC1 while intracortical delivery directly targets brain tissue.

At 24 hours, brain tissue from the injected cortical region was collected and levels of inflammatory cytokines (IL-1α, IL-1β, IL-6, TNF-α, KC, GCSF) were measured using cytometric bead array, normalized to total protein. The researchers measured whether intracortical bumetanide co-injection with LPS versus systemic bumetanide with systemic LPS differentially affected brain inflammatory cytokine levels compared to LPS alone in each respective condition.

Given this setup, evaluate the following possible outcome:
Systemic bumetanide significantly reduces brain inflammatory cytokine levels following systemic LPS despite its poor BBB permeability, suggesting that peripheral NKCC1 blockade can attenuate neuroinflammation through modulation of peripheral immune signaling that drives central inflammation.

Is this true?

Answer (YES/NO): NO